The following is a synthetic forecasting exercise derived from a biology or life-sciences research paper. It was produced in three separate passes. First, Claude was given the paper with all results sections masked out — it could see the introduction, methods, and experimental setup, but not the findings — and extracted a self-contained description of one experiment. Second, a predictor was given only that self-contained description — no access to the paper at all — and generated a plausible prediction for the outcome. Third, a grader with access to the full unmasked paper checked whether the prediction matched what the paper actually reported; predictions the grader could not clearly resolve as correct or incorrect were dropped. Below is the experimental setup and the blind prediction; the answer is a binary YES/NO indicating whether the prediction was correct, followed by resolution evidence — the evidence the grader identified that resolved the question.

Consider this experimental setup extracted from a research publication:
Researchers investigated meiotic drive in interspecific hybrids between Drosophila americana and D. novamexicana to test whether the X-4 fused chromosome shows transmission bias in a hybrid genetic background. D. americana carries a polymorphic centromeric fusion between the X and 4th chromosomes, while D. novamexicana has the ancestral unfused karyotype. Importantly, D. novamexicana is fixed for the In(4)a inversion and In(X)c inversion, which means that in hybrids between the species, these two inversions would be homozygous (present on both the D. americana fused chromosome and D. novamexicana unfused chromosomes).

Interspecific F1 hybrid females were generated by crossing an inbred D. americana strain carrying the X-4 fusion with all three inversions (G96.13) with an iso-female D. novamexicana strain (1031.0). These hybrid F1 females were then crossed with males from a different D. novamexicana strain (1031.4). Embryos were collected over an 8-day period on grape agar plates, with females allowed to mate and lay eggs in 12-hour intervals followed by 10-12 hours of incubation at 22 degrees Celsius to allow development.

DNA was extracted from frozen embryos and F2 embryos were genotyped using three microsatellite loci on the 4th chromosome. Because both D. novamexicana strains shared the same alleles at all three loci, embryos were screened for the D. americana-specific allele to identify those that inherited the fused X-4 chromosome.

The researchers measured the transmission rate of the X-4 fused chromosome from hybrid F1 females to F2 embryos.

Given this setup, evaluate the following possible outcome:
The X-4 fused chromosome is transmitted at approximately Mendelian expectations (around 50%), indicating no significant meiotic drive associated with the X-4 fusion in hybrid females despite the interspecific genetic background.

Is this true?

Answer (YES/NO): NO